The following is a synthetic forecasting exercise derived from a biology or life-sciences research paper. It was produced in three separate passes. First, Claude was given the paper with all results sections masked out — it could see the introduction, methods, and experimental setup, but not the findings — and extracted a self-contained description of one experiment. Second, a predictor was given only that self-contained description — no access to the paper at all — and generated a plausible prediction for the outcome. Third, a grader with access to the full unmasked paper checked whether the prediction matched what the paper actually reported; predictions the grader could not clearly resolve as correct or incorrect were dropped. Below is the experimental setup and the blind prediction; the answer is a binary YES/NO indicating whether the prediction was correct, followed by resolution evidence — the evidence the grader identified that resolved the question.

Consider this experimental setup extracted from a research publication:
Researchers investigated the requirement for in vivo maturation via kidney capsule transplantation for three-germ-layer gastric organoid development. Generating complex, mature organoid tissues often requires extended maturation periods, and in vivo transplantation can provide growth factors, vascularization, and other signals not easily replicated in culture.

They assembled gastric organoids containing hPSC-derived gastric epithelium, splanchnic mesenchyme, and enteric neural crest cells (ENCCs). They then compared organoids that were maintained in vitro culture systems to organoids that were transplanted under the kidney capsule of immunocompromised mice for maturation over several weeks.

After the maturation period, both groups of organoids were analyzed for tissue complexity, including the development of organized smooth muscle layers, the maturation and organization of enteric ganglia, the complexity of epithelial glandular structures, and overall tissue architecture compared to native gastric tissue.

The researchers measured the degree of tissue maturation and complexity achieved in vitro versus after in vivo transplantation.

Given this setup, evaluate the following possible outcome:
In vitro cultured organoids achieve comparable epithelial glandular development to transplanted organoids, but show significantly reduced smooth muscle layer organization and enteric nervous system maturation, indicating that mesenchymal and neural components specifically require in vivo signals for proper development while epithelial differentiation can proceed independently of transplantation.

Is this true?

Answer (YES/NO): NO